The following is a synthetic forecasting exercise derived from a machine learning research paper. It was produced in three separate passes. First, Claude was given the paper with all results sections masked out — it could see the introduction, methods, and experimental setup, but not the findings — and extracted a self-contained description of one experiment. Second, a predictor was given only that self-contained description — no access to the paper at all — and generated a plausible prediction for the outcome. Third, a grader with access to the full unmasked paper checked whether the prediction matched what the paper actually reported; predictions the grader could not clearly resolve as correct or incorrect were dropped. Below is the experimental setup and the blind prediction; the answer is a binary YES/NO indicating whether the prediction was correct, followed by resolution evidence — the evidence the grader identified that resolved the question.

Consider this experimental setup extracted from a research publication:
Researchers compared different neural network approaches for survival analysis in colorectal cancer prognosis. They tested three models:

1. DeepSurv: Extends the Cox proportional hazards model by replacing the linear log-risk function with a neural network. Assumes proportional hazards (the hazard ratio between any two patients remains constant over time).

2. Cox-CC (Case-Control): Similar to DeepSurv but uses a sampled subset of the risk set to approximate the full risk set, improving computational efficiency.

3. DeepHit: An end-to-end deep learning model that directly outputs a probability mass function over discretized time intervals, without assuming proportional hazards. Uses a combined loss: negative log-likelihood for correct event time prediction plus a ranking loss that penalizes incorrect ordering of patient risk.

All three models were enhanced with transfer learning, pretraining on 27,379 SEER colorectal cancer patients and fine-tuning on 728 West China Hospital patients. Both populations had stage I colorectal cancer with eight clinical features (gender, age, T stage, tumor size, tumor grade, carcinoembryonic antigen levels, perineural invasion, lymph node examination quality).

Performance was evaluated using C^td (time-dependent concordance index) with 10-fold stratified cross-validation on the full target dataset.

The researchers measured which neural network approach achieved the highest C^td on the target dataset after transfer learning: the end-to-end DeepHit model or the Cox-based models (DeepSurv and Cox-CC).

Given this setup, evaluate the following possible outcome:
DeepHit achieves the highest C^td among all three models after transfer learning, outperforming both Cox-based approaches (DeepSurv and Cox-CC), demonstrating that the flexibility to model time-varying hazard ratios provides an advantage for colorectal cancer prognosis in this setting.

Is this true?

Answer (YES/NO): YES